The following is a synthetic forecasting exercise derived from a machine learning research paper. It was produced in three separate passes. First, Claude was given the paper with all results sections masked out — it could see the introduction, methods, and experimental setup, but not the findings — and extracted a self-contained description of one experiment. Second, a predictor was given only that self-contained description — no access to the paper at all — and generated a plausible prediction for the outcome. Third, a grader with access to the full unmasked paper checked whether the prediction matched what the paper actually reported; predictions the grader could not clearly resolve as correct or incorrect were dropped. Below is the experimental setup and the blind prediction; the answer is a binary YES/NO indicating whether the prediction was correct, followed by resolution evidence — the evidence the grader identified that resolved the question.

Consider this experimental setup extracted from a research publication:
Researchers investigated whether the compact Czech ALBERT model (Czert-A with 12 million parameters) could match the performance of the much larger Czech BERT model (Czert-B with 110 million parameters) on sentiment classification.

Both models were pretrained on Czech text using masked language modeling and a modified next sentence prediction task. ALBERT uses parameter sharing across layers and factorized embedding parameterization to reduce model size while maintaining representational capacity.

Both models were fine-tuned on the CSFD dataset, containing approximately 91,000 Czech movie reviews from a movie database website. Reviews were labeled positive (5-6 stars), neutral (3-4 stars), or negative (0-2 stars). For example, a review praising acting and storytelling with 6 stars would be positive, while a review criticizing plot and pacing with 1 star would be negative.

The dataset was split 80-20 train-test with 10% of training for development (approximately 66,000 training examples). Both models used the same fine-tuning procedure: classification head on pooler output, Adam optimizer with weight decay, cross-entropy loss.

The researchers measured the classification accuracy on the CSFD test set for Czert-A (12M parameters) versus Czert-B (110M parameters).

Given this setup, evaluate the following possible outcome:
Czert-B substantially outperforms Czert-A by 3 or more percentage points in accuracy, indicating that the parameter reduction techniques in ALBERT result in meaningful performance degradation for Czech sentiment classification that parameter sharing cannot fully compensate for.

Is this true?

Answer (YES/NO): YES